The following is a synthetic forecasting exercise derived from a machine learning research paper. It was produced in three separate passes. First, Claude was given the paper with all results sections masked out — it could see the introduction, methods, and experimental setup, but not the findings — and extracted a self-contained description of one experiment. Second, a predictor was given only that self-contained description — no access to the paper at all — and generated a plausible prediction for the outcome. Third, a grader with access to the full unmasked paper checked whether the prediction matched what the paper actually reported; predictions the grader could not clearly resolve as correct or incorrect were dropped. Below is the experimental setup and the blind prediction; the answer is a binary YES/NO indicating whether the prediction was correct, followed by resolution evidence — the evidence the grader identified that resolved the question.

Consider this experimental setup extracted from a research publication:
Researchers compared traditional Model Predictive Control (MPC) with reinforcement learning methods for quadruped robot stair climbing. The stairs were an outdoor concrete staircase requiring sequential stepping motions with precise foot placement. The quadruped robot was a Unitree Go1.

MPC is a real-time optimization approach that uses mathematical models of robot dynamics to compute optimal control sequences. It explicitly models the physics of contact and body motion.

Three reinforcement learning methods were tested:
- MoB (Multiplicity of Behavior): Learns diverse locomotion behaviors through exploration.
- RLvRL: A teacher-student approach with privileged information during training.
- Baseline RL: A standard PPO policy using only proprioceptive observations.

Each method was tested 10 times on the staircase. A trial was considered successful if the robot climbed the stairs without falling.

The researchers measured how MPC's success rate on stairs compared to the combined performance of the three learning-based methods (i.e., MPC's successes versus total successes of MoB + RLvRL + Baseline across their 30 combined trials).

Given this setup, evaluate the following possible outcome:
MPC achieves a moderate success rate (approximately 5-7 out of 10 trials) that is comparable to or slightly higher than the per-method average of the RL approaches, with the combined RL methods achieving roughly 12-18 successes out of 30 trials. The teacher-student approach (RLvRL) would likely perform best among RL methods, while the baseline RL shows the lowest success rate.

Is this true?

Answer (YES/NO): NO